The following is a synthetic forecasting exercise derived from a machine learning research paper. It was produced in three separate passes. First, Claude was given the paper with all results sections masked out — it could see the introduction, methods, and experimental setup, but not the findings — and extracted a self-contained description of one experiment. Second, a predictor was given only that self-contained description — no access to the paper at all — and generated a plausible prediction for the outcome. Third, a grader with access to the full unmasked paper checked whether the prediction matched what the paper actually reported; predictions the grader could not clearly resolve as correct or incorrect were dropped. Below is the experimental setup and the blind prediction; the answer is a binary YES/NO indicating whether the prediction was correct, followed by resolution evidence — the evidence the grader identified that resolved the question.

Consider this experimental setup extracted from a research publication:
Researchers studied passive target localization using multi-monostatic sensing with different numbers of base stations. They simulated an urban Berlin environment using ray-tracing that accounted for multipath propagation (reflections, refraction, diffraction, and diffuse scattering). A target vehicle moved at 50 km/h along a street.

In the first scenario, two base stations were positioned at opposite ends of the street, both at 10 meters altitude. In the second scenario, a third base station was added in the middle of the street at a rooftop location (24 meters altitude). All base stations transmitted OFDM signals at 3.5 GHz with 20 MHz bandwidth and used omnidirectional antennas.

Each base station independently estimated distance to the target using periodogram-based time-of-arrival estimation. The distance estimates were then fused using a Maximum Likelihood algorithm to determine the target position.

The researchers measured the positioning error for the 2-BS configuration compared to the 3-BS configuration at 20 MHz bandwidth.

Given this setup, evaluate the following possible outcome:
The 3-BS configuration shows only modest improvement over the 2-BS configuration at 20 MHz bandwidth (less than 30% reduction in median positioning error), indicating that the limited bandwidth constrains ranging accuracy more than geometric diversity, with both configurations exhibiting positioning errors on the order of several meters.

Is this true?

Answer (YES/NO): NO